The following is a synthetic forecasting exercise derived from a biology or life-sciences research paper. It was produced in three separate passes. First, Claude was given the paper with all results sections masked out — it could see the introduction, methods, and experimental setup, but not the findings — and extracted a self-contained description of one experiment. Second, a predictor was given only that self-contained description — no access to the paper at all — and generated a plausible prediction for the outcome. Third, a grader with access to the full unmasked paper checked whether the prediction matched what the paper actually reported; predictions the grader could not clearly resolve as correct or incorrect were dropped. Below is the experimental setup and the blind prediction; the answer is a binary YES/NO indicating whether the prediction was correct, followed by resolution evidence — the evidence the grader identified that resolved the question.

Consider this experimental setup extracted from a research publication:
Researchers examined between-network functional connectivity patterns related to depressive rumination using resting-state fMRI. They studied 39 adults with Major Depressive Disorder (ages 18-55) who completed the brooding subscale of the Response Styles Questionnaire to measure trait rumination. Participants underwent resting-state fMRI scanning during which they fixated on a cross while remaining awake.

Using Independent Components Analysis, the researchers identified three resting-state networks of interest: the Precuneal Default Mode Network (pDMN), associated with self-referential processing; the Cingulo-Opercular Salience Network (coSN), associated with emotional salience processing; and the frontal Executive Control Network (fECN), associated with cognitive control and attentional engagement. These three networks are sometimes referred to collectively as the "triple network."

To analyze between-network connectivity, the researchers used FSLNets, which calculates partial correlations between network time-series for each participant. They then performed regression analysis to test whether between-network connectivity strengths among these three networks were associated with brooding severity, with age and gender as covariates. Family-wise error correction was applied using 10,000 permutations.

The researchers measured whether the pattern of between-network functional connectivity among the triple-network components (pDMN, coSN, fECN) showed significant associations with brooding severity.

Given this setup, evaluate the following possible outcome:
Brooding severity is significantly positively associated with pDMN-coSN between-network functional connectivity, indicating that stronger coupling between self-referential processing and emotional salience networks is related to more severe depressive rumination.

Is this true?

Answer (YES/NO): NO